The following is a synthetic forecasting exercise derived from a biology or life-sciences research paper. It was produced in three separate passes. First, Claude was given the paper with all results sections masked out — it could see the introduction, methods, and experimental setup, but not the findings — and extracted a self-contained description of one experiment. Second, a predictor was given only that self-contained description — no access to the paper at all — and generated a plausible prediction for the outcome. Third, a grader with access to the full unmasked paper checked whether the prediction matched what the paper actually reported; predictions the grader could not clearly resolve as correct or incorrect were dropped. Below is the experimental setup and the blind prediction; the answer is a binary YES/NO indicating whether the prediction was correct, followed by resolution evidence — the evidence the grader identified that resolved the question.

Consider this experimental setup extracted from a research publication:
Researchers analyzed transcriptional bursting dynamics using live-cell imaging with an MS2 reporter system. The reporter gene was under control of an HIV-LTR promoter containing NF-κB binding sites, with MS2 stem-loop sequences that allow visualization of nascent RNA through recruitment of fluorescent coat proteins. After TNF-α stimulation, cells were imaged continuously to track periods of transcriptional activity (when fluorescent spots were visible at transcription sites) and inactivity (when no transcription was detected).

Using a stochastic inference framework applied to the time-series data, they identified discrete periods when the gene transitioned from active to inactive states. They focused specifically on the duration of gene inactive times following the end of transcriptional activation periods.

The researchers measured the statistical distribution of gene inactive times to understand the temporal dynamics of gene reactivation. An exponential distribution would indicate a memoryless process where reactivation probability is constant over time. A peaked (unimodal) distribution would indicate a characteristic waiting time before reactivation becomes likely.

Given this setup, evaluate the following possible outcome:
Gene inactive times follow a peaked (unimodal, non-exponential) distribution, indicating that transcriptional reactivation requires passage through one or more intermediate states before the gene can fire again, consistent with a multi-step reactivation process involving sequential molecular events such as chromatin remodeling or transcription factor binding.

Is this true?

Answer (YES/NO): YES